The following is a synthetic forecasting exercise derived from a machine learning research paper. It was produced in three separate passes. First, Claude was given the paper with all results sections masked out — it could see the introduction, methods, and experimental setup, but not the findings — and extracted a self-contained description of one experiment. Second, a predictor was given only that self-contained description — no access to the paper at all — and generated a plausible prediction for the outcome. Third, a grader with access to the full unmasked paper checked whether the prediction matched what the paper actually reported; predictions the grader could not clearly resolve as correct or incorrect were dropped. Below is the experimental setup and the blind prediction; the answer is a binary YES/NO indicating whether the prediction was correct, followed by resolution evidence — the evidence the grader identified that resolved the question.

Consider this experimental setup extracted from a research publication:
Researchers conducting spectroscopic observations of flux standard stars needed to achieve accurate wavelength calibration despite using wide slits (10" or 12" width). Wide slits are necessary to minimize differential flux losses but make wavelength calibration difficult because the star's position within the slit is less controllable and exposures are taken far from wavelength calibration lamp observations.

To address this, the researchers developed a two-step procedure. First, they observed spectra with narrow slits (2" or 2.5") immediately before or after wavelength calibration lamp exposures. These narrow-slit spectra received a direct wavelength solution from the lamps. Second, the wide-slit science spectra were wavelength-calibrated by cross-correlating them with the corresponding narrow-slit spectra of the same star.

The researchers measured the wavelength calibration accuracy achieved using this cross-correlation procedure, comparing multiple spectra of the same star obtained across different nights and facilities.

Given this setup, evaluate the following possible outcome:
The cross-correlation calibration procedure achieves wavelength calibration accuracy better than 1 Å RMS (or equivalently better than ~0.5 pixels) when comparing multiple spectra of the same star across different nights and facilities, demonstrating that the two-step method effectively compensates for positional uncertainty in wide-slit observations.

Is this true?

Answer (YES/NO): NO